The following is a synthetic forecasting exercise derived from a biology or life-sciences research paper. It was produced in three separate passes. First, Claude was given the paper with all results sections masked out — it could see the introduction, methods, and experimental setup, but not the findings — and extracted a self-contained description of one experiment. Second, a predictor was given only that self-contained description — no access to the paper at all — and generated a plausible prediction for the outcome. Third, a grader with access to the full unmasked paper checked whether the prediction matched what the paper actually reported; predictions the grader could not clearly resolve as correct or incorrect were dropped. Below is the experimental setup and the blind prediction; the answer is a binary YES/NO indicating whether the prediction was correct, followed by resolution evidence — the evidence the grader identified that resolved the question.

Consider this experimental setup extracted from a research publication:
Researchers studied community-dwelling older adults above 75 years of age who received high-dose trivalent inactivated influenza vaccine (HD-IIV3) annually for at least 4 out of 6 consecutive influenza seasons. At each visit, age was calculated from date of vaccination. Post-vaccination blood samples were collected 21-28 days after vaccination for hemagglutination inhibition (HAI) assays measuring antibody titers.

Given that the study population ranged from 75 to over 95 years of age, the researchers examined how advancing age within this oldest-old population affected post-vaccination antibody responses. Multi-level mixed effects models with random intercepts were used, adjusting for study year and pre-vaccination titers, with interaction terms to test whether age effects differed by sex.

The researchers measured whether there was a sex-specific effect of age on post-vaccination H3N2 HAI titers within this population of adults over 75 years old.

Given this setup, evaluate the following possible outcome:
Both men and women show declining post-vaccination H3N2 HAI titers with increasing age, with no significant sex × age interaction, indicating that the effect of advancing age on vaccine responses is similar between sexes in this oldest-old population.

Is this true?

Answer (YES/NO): NO